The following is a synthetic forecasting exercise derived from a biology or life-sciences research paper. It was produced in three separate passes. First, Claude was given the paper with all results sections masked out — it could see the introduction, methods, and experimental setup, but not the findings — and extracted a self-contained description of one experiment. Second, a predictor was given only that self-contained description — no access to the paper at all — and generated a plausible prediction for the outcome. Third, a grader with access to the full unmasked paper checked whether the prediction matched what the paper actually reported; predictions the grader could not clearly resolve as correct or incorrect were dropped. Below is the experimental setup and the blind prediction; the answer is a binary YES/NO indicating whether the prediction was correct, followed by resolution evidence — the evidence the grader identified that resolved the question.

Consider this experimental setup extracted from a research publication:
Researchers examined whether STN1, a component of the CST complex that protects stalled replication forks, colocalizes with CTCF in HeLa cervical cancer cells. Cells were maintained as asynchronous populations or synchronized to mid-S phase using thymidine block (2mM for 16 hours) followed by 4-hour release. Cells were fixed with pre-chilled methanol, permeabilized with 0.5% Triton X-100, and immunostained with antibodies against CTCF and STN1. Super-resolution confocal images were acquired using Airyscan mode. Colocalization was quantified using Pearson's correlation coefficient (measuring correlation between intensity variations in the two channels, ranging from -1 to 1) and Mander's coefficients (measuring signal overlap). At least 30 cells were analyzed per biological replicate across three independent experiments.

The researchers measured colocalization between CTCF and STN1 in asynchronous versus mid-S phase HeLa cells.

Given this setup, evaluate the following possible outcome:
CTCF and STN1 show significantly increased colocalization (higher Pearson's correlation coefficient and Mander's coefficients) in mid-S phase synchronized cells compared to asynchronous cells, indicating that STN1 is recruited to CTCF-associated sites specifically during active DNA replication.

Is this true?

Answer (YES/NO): YES